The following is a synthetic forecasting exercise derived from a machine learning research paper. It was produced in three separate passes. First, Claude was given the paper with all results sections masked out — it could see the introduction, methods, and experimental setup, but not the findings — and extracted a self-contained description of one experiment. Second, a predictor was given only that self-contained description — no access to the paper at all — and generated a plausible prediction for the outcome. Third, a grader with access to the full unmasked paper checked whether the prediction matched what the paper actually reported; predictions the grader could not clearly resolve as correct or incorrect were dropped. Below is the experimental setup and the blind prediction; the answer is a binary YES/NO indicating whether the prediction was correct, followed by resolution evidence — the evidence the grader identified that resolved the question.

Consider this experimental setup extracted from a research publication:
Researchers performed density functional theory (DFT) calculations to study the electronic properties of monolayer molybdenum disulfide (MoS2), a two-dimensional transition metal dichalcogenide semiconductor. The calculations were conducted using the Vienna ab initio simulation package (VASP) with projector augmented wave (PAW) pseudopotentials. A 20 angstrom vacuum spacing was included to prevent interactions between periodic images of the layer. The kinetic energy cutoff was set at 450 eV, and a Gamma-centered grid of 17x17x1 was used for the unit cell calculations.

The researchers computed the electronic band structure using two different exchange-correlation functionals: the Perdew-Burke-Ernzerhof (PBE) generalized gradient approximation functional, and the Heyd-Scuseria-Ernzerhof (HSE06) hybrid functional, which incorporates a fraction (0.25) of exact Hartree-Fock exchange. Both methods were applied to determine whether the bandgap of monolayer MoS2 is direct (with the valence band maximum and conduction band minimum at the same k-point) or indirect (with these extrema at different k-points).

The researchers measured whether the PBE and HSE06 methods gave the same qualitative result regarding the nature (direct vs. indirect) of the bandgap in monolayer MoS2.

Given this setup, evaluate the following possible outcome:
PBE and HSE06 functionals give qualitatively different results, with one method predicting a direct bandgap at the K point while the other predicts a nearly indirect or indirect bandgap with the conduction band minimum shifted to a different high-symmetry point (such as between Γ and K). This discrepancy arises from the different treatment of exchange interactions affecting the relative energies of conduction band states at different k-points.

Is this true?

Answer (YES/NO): NO